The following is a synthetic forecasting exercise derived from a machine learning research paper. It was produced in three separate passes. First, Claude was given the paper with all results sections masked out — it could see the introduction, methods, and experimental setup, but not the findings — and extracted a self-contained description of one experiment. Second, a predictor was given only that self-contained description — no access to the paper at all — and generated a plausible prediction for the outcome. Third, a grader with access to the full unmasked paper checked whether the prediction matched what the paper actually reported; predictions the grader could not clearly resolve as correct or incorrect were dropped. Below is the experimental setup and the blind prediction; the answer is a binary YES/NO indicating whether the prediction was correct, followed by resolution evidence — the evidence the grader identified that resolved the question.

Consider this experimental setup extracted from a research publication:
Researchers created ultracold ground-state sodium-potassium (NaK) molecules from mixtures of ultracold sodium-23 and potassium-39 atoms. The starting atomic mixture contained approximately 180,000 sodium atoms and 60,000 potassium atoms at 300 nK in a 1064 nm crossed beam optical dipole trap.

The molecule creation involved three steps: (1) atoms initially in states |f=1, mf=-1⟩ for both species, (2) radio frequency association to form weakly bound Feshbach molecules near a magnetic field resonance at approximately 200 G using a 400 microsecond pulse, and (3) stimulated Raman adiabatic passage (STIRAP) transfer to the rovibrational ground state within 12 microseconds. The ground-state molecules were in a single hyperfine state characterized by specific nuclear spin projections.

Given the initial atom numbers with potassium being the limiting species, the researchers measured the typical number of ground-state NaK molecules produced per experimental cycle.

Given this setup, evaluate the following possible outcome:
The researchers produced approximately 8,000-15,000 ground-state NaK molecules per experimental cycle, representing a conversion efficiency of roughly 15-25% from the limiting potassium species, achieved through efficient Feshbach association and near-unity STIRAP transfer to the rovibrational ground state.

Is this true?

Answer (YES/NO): NO